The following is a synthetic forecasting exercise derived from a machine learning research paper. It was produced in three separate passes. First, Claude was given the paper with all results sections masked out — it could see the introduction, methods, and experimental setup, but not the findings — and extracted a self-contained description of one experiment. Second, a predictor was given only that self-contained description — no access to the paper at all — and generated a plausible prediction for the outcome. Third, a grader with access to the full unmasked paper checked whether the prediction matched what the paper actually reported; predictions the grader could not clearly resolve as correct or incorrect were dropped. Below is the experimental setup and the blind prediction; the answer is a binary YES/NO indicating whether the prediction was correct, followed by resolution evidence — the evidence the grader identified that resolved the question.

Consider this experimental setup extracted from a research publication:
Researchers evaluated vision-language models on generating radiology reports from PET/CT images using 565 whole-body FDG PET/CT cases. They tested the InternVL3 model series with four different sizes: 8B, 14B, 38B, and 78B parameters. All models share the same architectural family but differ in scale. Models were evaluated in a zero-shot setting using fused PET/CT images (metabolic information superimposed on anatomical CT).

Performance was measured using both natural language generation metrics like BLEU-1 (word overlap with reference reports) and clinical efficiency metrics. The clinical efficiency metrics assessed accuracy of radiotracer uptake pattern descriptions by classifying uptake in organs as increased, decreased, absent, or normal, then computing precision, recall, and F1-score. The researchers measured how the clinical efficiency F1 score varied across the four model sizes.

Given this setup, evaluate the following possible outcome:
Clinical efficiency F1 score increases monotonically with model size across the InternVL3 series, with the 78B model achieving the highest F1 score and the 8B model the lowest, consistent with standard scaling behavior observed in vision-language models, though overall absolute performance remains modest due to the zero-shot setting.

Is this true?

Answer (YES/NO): NO